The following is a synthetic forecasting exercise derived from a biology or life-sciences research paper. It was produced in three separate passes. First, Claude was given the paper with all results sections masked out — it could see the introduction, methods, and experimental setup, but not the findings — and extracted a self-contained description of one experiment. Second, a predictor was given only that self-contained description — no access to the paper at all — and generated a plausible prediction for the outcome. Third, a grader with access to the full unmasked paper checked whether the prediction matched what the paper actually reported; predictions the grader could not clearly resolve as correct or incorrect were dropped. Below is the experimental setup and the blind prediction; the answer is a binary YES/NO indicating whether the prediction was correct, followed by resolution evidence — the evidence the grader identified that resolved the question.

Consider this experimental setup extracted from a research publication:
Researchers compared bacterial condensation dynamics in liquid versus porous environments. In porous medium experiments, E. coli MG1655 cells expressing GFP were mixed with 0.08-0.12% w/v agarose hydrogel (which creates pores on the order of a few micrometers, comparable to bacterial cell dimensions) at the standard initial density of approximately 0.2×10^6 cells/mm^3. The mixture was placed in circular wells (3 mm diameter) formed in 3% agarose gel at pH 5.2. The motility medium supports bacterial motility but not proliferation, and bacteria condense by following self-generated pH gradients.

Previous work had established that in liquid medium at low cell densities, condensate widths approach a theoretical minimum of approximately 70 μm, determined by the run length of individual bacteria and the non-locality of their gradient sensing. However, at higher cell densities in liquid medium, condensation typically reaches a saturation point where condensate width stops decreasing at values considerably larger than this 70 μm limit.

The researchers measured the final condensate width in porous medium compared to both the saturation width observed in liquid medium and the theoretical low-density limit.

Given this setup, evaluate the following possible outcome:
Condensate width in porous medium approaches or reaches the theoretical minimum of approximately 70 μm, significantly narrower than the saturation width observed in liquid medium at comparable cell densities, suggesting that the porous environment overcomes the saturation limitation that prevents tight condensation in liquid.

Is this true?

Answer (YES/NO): NO